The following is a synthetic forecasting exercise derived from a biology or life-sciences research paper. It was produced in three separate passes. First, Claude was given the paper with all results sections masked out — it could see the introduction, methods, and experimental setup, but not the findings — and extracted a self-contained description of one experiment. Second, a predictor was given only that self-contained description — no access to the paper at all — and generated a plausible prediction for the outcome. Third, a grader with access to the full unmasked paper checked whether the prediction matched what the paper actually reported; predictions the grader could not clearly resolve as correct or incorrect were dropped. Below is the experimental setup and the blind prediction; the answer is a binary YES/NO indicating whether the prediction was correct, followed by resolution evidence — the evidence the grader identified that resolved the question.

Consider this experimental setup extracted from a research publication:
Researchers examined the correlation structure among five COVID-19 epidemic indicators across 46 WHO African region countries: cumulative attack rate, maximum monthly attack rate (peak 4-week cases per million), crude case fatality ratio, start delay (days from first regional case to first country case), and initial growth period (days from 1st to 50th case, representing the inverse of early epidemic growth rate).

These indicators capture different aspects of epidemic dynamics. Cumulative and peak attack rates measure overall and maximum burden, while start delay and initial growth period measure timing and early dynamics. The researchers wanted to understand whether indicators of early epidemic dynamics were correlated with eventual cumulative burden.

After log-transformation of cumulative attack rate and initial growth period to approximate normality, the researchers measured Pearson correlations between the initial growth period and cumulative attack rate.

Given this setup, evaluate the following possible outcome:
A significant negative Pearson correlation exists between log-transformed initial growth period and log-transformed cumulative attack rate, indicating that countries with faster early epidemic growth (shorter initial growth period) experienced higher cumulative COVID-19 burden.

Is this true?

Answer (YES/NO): NO